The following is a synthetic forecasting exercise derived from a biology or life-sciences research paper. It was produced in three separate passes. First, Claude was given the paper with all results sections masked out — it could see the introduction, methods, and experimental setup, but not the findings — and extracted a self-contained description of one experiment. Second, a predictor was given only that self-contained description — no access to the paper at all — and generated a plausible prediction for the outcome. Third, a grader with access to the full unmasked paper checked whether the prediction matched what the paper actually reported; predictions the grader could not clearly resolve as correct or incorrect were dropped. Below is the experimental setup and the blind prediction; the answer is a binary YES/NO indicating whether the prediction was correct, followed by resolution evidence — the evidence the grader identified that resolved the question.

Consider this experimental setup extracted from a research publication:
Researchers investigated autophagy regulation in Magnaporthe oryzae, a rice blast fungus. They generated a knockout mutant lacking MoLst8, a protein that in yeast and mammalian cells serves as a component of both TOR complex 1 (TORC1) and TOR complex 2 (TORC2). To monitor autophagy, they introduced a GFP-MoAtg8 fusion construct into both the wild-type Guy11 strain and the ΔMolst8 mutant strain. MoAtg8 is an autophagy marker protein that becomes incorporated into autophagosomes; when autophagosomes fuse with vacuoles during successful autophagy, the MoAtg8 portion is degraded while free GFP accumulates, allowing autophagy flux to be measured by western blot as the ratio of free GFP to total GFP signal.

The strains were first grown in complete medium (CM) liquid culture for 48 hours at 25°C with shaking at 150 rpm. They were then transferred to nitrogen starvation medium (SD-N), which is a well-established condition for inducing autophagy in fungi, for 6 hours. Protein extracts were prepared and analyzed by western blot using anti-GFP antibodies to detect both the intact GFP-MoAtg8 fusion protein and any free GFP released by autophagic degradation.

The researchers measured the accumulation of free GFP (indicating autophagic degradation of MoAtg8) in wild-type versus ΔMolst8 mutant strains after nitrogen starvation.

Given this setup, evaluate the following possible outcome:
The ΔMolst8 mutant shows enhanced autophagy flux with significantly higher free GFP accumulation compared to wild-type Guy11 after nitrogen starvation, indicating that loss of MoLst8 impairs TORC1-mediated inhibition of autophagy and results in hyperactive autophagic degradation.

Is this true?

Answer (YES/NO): NO